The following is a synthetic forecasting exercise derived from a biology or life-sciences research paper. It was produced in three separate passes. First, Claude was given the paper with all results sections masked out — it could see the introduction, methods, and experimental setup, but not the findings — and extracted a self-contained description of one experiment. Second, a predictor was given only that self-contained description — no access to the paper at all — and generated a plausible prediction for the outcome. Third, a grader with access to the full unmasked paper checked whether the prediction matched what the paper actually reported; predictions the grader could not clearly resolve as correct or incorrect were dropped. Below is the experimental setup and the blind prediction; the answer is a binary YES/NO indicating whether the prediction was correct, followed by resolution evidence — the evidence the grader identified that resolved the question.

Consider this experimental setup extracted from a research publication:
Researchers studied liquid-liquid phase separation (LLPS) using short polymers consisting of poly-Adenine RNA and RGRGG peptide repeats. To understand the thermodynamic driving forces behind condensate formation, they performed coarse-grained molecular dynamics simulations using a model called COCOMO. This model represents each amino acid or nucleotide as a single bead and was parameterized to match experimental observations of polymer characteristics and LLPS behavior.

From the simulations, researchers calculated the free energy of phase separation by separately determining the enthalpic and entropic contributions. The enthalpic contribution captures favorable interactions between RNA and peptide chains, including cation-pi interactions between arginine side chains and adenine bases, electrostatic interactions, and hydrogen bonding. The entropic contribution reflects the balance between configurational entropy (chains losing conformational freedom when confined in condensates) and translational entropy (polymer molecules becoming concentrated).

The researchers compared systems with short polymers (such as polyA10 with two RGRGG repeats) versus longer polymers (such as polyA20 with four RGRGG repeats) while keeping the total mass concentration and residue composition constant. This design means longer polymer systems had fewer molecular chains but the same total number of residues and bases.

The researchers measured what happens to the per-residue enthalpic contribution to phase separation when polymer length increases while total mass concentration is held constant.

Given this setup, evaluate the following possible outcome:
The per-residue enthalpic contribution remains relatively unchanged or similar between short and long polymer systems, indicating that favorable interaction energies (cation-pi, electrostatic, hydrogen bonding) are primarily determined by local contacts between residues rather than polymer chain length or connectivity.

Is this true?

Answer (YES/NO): YES